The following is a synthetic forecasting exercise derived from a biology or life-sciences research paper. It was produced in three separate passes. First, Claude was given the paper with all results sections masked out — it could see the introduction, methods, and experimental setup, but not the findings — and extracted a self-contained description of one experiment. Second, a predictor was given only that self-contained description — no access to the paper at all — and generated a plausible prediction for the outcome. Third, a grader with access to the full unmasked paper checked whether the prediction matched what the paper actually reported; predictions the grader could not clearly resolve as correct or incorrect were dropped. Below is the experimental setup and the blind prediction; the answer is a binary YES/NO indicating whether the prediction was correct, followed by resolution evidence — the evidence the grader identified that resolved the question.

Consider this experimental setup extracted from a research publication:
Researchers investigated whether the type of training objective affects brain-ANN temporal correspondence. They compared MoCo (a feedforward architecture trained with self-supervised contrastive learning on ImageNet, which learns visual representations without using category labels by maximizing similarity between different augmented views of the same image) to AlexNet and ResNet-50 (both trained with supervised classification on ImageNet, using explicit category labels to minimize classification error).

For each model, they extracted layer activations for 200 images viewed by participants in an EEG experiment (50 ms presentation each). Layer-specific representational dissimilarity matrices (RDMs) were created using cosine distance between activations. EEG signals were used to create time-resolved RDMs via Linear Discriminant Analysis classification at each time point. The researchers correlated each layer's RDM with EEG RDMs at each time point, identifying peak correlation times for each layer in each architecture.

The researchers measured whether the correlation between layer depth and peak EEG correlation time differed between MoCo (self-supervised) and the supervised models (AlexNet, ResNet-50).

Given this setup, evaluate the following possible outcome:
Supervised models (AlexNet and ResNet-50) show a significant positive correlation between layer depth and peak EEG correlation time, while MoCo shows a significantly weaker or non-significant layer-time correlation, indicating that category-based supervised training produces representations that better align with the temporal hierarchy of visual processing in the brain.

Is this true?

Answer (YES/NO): NO